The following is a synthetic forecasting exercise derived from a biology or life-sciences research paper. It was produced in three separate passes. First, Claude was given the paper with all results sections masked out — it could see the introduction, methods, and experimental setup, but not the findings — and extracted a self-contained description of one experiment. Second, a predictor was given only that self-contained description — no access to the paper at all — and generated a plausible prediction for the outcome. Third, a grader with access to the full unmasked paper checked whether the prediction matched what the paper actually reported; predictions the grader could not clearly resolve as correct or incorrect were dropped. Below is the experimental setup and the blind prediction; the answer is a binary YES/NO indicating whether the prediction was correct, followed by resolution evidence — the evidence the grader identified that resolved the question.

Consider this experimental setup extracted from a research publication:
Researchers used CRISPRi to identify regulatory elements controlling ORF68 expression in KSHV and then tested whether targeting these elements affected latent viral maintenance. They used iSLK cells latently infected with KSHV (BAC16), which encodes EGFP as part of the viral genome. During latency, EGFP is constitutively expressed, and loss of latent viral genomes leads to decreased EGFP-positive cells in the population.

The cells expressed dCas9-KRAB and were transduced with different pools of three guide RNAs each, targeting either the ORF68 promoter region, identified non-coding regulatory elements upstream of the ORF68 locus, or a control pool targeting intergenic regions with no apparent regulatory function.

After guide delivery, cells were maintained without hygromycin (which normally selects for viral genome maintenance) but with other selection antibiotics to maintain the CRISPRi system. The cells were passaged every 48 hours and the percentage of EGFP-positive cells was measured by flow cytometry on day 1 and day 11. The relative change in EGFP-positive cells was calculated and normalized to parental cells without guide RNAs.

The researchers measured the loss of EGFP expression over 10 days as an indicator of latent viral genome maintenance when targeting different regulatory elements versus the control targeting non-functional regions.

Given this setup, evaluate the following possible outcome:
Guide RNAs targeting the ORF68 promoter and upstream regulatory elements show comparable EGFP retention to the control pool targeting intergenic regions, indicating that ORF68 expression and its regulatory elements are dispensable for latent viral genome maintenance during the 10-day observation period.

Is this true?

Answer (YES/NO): YES